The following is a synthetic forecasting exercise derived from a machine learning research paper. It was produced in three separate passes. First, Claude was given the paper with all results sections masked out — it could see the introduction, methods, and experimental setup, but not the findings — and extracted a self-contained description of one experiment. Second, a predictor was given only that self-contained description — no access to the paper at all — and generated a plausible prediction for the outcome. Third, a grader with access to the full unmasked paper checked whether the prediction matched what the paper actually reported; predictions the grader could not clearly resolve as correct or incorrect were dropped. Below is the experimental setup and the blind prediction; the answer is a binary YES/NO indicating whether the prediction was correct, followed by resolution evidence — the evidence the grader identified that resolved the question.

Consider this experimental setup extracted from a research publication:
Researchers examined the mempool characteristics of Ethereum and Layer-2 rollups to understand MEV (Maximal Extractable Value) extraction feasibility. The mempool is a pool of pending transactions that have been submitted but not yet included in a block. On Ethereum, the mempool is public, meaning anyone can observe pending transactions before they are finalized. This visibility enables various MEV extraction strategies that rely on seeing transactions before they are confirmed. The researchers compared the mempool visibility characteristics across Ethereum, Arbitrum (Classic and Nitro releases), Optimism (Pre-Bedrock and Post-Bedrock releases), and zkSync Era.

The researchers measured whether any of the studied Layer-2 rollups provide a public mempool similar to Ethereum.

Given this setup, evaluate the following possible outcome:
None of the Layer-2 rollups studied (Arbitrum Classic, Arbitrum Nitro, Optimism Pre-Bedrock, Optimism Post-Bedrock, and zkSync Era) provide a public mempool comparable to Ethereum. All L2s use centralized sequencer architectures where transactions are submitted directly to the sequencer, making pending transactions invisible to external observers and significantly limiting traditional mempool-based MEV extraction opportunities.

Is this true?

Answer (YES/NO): YES